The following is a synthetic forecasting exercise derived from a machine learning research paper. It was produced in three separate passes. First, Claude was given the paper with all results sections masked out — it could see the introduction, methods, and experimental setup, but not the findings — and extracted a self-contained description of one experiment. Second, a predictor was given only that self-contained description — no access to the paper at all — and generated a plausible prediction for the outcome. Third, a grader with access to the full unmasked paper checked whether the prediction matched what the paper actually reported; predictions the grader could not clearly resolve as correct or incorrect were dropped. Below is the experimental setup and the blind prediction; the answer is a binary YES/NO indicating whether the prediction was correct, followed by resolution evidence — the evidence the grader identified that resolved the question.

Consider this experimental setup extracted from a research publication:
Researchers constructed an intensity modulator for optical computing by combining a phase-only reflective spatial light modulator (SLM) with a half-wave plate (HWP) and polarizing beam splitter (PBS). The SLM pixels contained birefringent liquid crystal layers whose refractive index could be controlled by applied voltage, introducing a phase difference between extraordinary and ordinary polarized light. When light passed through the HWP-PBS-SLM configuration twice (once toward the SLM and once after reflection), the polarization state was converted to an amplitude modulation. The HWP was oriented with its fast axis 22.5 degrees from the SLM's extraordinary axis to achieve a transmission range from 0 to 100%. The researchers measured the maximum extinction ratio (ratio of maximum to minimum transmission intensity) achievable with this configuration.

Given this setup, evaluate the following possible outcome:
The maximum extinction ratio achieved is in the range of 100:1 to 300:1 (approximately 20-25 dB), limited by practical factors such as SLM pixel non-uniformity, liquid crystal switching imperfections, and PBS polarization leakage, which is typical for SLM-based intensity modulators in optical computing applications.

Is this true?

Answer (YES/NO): NO